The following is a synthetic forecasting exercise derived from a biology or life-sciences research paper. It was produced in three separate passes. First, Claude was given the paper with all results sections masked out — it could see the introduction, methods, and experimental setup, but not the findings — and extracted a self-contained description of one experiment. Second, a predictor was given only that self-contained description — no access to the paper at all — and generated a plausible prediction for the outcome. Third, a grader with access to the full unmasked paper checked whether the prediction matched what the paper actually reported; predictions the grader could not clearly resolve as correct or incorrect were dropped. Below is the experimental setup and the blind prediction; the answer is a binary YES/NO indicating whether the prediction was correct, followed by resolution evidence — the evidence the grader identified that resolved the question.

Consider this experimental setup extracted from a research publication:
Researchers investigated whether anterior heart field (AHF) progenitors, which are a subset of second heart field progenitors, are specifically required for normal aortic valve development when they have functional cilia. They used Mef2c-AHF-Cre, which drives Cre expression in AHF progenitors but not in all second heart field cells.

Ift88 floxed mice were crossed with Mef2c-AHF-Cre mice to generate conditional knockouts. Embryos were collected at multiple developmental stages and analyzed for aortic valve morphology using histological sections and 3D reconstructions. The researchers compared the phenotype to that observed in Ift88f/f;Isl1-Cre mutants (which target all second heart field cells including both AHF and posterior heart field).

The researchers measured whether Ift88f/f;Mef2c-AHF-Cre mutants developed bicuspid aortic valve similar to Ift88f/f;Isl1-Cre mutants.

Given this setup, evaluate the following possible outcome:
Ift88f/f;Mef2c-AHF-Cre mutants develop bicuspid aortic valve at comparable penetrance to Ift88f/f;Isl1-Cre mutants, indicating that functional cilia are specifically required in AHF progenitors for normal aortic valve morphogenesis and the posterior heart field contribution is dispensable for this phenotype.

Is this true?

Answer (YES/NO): NO